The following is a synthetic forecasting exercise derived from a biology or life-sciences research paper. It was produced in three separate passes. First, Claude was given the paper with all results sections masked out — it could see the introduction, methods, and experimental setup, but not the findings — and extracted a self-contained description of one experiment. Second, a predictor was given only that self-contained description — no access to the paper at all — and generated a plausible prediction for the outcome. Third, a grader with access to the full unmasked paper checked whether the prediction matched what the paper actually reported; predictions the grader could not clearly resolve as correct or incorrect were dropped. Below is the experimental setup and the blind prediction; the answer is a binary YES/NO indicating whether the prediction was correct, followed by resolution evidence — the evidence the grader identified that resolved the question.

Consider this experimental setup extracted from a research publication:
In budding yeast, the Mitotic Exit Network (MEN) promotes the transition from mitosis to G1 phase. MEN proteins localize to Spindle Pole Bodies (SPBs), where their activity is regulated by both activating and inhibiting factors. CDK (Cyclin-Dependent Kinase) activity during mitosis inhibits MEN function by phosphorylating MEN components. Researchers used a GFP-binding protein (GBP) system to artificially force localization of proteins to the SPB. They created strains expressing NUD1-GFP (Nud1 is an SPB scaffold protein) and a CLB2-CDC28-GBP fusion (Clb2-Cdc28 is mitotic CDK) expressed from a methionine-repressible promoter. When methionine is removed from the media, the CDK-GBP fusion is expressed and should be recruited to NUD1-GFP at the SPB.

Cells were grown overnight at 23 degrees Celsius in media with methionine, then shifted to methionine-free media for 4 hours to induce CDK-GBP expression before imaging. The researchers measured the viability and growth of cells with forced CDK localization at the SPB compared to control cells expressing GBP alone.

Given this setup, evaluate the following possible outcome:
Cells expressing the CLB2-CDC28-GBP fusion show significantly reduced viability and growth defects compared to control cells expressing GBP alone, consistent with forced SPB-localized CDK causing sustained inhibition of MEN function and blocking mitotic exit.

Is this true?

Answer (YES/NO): YES